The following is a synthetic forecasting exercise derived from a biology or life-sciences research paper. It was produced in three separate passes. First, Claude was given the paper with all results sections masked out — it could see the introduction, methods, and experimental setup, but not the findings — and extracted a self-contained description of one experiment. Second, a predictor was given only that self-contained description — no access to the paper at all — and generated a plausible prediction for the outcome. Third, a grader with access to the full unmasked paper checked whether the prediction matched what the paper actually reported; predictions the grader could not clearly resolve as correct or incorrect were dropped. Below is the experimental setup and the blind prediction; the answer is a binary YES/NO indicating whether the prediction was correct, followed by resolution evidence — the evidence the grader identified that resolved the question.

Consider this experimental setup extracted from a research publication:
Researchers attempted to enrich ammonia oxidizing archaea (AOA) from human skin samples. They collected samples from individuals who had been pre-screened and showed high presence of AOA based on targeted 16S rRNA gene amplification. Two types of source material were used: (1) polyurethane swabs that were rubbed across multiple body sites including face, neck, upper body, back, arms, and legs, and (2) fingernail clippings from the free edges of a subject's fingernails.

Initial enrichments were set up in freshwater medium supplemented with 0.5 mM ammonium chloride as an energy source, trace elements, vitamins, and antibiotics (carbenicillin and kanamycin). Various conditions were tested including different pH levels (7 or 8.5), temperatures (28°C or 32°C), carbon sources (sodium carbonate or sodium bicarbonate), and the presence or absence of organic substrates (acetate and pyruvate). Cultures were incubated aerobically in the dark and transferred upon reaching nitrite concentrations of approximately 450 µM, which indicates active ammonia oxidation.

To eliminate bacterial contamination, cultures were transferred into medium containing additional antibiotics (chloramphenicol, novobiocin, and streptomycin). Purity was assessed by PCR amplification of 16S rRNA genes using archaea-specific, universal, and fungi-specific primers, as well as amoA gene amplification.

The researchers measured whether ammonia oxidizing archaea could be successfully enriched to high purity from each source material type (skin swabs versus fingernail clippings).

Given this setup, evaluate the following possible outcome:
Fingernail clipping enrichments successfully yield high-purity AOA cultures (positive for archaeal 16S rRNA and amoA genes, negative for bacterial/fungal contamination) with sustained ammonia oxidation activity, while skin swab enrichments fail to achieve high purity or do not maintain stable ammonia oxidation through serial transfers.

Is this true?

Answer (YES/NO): NO